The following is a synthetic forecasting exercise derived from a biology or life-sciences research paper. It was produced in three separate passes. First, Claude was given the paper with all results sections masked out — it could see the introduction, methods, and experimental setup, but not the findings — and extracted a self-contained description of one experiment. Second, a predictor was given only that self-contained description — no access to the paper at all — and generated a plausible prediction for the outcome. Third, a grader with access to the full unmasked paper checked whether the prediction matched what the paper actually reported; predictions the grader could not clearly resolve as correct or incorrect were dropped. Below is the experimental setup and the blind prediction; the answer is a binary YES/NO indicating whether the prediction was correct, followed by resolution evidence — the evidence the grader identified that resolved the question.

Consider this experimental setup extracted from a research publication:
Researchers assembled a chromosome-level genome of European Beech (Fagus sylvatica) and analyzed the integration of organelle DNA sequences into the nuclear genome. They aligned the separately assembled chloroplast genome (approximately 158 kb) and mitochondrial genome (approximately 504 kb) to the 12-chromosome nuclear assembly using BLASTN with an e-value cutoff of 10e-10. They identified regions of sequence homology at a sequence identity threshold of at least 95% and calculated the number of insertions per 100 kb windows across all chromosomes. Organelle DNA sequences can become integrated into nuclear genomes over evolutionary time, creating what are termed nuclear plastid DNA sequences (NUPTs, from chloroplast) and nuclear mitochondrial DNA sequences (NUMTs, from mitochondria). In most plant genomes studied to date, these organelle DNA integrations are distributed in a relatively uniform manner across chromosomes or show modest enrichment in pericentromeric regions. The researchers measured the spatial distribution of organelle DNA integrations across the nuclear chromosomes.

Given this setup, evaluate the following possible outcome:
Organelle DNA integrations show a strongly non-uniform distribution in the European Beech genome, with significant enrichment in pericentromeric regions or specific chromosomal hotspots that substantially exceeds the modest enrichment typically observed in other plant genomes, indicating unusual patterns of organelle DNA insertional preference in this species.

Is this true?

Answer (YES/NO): NO